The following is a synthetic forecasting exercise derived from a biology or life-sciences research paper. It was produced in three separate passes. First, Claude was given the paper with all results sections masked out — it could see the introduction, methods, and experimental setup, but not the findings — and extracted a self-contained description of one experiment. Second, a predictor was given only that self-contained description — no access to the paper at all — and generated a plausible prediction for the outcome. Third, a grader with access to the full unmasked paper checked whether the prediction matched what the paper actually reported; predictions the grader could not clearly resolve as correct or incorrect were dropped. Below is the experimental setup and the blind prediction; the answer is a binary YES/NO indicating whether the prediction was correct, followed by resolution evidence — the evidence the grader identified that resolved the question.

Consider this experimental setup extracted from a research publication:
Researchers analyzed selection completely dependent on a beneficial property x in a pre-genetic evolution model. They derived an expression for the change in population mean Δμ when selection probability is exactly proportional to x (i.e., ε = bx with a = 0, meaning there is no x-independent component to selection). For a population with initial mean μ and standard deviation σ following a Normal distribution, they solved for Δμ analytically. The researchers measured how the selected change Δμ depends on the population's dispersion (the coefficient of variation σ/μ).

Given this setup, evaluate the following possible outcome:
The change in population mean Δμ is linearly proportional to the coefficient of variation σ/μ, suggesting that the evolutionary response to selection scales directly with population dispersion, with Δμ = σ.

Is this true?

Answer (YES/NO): NO